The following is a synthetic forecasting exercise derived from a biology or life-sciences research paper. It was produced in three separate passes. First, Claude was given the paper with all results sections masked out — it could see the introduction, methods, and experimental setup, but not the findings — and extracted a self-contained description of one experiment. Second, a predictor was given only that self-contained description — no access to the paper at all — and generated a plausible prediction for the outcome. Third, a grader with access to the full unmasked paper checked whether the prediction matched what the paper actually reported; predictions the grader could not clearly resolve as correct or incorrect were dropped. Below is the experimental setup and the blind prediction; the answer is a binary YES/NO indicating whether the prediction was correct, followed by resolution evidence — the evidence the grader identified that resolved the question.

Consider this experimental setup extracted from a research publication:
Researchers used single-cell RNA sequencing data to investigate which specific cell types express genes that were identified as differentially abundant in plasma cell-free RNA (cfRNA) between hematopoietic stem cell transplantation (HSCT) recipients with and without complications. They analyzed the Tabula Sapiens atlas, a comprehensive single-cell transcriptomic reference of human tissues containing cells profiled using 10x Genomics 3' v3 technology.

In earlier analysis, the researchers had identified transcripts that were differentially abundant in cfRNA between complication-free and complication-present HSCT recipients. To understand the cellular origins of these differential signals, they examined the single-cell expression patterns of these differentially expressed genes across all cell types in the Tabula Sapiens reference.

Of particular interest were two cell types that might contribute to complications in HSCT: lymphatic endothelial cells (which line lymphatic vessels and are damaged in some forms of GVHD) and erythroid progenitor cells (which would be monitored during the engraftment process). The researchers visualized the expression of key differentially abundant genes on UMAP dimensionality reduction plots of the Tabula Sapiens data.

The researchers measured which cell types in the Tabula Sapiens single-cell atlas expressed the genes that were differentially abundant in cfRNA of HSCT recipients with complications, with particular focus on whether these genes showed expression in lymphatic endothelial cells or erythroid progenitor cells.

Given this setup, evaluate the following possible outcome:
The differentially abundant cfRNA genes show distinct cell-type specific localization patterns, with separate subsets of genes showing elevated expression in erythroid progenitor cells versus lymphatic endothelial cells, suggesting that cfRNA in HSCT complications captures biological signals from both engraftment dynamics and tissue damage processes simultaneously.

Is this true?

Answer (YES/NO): YES